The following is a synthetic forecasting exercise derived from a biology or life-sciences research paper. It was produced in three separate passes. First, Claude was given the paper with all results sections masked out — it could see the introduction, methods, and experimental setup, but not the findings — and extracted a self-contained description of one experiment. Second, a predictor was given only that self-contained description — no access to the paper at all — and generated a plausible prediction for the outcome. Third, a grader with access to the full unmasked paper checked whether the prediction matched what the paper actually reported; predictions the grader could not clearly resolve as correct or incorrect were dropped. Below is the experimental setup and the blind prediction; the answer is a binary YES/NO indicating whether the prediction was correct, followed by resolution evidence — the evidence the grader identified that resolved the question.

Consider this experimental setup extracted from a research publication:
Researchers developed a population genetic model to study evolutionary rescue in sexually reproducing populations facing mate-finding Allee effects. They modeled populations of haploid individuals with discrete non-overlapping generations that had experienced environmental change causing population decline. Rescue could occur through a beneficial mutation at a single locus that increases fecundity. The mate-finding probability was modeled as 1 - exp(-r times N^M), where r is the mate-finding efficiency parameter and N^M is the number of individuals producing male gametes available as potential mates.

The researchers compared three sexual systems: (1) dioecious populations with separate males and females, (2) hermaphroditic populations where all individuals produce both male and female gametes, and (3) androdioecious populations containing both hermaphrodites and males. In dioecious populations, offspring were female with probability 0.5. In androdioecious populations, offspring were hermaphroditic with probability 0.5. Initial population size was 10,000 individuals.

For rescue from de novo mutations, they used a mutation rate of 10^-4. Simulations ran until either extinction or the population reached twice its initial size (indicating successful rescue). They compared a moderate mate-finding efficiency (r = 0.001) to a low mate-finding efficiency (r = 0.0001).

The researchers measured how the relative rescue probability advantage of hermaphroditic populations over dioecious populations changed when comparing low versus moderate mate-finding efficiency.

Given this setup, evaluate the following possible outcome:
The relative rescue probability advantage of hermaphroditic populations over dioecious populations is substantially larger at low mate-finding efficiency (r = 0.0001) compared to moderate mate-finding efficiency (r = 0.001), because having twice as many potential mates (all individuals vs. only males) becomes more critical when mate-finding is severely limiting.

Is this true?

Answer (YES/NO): YES